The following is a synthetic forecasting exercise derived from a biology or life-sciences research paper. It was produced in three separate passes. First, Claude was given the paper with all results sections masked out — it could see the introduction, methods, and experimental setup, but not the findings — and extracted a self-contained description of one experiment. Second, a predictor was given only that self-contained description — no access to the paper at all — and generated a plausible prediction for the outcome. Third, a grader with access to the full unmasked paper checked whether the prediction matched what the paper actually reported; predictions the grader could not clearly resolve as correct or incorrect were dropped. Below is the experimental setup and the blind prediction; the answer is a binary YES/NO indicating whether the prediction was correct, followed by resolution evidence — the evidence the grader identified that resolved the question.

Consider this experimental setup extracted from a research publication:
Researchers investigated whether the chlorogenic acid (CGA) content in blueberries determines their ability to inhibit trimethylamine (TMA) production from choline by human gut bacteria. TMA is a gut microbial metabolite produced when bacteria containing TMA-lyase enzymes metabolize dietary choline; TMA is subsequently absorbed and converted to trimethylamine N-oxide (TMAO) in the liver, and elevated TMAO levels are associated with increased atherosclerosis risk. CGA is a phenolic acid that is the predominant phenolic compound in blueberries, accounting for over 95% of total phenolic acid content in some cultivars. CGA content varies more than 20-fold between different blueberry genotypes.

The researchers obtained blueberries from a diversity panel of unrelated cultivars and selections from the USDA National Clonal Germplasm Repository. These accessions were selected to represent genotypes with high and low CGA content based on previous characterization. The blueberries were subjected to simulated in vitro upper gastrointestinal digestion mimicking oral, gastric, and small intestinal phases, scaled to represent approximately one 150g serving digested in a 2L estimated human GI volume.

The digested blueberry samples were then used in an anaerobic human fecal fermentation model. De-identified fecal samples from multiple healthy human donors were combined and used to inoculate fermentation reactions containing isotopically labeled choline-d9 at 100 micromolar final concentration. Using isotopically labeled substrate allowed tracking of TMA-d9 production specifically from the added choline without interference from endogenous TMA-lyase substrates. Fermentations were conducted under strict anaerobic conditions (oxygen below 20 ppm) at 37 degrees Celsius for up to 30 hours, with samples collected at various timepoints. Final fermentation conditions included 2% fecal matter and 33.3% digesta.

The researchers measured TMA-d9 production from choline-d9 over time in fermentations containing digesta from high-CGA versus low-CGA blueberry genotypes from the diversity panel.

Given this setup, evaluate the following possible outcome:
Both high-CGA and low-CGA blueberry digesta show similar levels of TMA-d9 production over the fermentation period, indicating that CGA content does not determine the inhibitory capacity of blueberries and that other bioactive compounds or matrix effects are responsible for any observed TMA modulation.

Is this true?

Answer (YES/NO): YES